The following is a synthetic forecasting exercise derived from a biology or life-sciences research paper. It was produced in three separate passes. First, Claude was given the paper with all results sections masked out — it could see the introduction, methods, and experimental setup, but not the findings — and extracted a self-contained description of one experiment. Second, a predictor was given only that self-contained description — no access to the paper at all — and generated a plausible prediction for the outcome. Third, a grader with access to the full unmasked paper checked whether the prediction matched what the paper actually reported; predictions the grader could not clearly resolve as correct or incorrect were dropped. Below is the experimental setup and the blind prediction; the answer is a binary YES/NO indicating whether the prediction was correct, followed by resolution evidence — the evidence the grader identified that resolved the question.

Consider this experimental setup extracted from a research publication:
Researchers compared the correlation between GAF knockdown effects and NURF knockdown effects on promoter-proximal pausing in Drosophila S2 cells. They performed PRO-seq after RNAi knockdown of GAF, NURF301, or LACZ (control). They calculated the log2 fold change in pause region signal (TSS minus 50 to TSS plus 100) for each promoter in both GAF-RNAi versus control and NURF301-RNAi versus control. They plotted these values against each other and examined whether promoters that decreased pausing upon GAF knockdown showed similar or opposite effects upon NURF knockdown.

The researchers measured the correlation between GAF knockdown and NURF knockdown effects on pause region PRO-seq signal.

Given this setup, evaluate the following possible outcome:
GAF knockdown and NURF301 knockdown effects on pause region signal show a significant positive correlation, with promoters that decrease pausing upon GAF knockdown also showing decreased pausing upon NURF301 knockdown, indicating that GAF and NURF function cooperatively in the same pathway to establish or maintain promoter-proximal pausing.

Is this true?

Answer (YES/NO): NO